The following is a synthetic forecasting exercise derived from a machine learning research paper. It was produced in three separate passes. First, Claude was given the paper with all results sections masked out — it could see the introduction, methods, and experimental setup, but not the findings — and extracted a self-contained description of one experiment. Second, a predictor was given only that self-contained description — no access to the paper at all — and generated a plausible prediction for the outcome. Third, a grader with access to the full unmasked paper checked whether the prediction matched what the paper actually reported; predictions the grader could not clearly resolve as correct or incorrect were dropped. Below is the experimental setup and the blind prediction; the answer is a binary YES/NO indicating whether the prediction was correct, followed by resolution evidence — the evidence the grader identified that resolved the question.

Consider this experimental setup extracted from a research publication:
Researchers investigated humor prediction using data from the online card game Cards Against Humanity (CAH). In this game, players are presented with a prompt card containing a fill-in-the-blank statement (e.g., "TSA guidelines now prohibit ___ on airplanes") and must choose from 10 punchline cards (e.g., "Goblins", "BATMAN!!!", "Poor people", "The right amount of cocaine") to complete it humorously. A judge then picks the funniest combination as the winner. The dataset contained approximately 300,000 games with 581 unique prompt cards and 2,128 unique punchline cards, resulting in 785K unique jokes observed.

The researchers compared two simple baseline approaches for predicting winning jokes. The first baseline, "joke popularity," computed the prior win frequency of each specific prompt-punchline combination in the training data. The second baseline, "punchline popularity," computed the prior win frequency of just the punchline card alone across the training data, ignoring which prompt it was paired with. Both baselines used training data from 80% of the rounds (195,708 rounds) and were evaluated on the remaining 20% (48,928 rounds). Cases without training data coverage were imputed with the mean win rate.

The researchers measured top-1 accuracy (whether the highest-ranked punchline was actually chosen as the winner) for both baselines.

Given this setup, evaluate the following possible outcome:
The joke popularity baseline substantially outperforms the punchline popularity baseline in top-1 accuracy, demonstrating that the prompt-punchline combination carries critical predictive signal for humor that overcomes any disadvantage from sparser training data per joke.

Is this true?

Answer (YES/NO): NO